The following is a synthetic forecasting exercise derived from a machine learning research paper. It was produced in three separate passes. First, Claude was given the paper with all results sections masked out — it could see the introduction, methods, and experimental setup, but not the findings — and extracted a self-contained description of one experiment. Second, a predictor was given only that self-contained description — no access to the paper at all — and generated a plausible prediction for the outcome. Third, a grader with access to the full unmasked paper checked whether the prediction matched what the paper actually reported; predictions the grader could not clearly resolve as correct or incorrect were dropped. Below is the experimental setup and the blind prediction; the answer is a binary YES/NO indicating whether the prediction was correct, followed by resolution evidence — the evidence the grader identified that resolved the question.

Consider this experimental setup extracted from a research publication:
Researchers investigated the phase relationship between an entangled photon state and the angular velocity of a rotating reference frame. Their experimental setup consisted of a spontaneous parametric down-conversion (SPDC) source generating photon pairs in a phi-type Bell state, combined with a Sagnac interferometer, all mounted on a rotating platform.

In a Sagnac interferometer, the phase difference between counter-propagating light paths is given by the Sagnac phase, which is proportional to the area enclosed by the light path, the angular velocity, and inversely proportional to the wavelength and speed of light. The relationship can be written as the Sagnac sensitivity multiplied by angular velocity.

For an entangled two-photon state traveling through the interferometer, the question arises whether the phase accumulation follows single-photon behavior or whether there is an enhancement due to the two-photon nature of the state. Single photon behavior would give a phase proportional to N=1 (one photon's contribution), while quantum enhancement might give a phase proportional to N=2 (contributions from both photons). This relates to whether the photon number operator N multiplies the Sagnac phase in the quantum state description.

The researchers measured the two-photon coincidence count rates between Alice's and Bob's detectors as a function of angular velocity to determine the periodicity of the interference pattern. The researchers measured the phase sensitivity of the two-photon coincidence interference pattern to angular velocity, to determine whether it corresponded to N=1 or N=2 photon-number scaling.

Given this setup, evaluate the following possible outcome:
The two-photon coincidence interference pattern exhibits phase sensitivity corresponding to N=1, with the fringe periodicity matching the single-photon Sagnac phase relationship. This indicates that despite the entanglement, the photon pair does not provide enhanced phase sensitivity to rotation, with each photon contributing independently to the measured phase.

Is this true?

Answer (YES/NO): NO